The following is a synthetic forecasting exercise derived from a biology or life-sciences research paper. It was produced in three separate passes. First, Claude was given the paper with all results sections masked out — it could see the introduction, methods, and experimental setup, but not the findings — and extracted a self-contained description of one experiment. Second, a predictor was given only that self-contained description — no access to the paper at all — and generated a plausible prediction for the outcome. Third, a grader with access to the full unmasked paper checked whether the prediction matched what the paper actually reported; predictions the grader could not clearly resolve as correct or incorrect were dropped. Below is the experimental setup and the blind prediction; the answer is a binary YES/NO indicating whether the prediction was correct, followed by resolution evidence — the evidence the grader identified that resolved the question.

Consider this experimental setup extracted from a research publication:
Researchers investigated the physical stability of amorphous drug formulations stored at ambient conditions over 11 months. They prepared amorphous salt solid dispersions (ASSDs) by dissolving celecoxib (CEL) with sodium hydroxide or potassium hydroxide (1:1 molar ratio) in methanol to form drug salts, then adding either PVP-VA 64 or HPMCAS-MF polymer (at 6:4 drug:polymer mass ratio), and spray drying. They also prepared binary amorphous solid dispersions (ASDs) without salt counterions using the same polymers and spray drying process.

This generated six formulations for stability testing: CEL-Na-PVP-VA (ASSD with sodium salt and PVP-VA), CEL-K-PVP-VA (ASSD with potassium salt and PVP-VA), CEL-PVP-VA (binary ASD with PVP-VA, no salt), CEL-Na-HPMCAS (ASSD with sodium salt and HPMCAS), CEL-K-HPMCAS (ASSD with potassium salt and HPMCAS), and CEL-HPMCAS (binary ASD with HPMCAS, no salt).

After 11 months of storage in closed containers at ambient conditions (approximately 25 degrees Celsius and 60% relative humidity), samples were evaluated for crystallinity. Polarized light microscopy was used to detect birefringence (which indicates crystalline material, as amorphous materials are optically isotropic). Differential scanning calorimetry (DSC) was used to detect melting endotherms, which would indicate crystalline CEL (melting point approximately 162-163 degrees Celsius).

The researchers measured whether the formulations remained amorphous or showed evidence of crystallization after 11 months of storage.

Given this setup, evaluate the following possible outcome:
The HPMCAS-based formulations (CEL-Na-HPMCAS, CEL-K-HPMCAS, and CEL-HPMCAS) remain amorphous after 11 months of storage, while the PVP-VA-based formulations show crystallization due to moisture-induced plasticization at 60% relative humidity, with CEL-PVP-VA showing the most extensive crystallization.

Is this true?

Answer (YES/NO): NO